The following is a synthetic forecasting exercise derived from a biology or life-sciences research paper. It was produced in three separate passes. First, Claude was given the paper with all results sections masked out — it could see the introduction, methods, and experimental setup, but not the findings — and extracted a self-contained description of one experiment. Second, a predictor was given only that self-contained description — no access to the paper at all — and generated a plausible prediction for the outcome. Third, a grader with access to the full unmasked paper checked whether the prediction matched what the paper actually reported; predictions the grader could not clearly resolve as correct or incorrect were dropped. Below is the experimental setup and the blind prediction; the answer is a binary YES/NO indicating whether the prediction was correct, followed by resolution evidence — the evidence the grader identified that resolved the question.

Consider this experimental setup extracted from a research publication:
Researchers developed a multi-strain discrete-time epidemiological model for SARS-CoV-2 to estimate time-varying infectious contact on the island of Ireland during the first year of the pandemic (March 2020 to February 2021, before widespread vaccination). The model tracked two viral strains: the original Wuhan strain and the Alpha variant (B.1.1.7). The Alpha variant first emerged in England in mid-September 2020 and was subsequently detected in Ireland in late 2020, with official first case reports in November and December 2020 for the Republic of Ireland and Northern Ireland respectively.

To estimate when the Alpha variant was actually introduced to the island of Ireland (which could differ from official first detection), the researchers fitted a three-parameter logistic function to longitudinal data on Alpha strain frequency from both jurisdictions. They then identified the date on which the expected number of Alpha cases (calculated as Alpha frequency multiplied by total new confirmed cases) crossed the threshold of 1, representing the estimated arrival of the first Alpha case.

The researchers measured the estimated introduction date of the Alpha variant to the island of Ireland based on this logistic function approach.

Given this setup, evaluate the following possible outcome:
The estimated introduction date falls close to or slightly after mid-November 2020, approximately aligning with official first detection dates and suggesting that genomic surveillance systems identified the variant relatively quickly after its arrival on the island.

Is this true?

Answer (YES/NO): NO